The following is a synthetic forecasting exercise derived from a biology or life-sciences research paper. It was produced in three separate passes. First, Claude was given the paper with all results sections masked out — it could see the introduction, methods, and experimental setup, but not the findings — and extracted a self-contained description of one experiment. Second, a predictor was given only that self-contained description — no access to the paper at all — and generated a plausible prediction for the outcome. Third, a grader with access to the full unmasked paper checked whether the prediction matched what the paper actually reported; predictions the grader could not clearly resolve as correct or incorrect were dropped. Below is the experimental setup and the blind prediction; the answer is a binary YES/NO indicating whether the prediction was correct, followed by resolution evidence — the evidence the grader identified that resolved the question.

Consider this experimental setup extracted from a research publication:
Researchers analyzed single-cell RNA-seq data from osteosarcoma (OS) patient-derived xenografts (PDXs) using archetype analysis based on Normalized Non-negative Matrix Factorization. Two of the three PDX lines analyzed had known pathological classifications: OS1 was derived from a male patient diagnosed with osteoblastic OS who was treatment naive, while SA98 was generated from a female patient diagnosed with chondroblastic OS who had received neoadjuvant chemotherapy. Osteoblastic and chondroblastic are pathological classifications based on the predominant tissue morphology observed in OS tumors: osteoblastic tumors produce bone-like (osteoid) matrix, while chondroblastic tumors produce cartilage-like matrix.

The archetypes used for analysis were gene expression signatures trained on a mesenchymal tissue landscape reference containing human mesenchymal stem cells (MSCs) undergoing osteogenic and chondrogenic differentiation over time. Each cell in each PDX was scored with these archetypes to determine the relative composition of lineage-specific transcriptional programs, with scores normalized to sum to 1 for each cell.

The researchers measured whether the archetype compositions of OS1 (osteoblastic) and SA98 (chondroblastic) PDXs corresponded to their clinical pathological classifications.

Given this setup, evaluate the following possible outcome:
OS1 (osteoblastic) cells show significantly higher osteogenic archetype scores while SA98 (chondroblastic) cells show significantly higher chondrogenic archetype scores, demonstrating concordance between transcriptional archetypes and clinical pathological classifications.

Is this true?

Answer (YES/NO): NO